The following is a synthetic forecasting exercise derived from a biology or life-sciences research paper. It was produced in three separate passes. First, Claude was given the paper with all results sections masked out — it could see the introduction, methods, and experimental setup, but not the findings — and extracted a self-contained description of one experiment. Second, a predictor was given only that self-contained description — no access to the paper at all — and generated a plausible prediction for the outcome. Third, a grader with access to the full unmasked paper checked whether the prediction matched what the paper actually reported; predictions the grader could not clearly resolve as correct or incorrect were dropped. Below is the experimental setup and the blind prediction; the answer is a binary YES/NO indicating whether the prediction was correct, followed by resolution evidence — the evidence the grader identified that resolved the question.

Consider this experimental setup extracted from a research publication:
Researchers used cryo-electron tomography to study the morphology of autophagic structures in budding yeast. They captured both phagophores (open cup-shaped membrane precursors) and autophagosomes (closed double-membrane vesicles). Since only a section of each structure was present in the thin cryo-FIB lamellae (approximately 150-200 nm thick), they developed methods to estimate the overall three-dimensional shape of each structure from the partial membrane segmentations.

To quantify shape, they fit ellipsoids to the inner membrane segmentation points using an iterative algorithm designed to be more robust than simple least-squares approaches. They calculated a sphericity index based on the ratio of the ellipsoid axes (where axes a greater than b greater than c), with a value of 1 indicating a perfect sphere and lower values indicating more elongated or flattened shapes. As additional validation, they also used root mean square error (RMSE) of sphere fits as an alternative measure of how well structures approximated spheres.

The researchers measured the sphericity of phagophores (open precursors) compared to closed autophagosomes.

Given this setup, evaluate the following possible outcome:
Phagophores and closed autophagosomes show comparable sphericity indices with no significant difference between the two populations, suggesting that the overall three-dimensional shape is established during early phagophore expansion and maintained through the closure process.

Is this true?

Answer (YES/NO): NO